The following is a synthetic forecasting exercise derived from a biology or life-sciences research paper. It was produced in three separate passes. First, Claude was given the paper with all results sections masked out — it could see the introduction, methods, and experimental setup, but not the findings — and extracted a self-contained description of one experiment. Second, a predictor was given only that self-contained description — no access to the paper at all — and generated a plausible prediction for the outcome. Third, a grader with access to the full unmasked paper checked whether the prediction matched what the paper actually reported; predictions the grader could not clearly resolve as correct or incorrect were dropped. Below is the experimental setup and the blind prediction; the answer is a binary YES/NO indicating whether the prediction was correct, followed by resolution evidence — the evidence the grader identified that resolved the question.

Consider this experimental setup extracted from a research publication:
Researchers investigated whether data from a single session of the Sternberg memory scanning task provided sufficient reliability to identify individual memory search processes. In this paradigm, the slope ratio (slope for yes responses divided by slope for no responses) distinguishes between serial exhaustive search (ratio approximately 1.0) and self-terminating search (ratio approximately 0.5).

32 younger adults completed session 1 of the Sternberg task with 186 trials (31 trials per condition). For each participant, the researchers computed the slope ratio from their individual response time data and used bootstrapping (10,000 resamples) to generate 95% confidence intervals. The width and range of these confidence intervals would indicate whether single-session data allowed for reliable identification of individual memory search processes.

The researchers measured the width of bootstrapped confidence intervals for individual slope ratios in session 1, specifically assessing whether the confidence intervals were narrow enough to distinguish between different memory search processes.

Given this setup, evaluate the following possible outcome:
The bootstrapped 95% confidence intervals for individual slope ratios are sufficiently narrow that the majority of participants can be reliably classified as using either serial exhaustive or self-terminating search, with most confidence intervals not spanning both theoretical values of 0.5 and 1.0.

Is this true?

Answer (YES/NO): NO